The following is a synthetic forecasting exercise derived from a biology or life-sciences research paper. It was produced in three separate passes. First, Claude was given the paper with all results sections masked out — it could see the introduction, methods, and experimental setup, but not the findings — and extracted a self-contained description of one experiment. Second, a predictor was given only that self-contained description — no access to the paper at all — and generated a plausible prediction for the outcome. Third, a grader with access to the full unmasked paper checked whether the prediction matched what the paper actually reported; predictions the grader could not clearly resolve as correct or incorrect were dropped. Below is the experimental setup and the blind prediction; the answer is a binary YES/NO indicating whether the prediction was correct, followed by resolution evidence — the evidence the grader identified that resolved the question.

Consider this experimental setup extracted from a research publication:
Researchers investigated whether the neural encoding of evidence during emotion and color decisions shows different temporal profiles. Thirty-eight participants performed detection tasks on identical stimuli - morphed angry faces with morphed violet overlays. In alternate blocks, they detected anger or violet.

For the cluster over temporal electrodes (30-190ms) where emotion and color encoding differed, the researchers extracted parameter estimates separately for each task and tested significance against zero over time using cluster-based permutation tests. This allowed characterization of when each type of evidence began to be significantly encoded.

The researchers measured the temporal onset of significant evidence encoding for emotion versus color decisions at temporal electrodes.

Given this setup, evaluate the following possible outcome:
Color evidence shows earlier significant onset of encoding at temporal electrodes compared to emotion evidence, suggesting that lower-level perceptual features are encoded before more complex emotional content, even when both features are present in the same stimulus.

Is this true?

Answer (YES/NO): NO